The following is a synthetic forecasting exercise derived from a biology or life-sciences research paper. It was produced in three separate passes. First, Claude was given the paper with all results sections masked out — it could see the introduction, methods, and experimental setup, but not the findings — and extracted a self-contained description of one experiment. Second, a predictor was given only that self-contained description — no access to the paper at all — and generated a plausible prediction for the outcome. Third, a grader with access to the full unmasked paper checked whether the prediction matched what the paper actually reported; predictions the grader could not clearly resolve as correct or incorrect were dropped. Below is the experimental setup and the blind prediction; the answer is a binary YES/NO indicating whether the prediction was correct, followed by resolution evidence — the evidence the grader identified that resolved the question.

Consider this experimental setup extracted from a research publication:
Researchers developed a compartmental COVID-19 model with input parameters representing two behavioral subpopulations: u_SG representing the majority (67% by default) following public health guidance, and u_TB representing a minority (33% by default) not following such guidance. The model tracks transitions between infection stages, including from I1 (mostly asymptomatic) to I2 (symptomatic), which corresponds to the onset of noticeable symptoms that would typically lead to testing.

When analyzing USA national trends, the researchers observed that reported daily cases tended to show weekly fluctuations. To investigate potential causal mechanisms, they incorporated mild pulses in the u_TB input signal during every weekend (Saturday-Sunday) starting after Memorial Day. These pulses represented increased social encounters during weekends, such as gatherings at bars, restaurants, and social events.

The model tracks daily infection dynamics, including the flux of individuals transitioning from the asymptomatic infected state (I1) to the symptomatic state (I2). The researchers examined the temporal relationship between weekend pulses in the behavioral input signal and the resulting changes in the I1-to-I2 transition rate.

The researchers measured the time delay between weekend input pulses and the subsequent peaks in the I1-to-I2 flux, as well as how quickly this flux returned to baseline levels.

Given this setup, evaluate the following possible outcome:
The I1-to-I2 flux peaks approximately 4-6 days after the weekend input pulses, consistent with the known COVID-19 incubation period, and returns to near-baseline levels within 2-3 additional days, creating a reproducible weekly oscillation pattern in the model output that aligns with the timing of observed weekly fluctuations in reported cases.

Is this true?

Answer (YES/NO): NO